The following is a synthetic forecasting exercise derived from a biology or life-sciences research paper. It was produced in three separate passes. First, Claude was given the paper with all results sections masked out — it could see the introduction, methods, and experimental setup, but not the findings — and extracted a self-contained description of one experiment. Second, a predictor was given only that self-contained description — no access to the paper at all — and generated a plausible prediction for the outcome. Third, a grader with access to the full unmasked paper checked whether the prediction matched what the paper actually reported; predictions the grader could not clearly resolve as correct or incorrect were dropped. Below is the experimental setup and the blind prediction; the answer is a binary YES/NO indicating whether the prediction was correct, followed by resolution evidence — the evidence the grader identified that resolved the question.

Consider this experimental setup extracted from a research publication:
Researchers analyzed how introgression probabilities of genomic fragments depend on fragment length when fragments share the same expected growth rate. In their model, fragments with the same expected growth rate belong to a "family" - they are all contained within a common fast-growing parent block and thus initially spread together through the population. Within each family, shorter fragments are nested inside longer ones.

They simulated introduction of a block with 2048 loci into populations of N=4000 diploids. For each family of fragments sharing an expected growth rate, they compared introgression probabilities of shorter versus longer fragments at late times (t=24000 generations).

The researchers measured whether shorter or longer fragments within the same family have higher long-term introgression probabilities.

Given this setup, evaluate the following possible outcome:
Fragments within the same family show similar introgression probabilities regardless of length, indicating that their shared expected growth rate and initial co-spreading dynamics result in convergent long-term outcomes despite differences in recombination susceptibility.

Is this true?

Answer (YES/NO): NO